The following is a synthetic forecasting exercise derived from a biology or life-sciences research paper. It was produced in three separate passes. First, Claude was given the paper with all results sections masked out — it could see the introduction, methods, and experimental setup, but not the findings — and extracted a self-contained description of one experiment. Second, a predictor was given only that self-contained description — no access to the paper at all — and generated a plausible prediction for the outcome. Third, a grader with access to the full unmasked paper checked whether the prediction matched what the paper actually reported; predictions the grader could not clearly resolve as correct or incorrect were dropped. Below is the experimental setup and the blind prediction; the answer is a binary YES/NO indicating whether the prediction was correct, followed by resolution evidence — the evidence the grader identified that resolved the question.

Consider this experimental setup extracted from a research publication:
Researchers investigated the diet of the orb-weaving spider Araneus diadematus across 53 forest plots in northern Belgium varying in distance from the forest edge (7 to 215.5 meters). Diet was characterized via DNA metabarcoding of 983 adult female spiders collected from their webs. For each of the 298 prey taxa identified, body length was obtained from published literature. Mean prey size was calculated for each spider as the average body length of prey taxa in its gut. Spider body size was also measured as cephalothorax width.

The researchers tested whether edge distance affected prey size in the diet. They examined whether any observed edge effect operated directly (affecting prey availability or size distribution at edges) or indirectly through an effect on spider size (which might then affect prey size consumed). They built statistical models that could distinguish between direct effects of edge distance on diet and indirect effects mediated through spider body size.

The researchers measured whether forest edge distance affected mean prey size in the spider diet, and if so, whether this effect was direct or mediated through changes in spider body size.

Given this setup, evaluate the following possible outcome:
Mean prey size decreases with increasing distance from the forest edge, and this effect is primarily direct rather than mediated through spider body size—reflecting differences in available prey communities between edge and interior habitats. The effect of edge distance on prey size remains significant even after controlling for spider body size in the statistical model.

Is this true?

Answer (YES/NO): NO